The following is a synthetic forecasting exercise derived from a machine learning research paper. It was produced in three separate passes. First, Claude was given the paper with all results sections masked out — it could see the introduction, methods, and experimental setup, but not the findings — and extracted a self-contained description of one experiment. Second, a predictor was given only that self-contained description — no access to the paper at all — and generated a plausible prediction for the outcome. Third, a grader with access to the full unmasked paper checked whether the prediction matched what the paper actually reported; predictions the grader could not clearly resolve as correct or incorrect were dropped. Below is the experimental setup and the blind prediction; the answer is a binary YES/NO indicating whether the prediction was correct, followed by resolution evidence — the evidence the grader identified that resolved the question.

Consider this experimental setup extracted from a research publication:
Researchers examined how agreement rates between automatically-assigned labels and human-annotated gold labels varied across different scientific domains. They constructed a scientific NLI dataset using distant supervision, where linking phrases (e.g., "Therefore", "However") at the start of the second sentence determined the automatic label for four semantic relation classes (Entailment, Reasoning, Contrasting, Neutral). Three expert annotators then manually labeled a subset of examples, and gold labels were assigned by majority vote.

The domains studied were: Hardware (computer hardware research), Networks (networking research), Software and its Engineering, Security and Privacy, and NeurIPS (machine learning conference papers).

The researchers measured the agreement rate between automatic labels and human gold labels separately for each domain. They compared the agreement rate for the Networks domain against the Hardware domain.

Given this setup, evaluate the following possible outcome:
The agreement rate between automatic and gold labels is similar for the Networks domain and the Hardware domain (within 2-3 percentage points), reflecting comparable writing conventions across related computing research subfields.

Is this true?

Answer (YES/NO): NO